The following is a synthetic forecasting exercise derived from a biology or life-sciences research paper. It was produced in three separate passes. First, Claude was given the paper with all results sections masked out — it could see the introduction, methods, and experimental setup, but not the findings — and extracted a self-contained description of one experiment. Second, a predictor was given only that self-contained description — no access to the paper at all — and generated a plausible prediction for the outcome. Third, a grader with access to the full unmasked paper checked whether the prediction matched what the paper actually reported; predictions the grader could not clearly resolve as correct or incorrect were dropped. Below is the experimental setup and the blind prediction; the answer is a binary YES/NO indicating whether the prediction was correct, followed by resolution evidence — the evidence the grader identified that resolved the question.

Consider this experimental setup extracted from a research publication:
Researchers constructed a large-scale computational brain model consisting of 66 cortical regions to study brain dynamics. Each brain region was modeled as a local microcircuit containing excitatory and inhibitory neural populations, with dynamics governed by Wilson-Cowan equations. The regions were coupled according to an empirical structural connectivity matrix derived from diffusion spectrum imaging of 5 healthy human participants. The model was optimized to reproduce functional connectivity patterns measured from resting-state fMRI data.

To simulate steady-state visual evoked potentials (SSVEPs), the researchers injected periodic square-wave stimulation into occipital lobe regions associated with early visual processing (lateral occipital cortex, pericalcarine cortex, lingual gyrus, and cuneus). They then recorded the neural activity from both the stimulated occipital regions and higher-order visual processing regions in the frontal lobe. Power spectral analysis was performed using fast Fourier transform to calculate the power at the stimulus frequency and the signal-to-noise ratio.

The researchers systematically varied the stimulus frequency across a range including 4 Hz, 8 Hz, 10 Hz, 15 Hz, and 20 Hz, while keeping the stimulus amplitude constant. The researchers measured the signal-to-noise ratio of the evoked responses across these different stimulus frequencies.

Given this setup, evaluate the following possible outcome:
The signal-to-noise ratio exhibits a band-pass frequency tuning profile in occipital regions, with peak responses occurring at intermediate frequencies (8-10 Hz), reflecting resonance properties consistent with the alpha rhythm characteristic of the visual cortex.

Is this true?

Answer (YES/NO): YES